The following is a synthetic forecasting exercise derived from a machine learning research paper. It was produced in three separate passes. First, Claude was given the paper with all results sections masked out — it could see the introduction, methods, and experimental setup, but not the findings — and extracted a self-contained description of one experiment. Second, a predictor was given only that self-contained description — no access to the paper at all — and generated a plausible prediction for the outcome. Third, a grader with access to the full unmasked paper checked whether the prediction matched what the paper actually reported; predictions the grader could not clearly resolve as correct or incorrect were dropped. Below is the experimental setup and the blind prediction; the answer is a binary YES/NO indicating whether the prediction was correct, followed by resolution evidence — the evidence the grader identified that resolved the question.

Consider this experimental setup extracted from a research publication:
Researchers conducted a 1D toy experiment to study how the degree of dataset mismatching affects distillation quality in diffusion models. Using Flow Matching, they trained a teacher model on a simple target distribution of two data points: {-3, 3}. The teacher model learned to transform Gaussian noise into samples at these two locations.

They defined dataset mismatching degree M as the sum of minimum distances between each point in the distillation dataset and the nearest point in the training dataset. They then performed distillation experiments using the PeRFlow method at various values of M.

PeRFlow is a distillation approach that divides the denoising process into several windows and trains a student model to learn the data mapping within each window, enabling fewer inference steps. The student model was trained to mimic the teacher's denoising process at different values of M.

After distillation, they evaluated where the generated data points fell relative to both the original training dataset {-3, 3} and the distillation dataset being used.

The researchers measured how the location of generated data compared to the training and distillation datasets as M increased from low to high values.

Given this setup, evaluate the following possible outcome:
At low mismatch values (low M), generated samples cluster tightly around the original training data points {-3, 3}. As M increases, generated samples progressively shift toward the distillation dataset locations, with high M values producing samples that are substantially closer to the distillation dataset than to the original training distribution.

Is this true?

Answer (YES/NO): NO